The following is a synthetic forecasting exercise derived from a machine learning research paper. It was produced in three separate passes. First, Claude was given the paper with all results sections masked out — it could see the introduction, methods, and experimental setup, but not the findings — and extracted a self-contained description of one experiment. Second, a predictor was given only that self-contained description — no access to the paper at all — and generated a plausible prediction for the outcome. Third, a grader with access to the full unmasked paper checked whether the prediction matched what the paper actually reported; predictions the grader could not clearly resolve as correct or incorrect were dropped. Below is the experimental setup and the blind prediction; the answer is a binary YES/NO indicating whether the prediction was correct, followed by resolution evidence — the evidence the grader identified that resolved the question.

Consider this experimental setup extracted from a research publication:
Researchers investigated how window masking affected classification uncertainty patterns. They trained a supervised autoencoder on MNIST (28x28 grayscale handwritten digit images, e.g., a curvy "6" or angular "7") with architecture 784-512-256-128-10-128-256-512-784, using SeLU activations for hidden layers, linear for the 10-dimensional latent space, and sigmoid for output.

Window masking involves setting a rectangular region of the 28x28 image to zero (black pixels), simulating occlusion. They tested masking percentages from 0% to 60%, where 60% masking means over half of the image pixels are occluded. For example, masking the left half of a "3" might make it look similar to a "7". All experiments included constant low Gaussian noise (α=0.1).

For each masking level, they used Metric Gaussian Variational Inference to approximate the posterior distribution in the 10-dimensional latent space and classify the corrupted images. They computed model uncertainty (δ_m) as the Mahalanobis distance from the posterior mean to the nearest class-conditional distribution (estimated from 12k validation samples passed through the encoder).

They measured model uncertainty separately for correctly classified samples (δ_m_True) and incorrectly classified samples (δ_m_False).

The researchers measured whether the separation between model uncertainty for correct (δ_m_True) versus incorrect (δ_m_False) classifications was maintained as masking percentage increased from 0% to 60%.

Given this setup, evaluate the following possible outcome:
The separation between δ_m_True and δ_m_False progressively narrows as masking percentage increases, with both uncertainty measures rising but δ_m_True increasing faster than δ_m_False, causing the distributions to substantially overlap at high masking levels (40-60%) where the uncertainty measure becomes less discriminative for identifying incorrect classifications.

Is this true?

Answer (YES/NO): NO